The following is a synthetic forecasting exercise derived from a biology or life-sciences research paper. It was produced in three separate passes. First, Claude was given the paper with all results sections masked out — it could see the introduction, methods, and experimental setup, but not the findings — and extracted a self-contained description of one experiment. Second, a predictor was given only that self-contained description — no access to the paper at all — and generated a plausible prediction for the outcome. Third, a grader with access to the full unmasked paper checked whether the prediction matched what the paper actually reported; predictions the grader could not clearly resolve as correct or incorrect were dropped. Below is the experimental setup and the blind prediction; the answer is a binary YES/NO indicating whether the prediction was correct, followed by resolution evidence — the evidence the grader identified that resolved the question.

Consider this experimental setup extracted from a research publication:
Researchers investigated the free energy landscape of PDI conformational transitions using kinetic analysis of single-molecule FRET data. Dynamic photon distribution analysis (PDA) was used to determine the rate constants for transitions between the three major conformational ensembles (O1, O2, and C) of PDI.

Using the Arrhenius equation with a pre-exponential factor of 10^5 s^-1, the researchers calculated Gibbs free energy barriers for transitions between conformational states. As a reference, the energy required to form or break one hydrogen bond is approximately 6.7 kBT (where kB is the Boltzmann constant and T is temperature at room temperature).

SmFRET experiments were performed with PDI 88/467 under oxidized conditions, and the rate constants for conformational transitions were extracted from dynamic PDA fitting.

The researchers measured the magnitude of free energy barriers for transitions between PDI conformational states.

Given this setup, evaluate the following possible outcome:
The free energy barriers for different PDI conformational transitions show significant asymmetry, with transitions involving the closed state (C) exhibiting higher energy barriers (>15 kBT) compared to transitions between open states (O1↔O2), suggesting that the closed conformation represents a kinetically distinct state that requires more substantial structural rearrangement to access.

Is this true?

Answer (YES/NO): NO